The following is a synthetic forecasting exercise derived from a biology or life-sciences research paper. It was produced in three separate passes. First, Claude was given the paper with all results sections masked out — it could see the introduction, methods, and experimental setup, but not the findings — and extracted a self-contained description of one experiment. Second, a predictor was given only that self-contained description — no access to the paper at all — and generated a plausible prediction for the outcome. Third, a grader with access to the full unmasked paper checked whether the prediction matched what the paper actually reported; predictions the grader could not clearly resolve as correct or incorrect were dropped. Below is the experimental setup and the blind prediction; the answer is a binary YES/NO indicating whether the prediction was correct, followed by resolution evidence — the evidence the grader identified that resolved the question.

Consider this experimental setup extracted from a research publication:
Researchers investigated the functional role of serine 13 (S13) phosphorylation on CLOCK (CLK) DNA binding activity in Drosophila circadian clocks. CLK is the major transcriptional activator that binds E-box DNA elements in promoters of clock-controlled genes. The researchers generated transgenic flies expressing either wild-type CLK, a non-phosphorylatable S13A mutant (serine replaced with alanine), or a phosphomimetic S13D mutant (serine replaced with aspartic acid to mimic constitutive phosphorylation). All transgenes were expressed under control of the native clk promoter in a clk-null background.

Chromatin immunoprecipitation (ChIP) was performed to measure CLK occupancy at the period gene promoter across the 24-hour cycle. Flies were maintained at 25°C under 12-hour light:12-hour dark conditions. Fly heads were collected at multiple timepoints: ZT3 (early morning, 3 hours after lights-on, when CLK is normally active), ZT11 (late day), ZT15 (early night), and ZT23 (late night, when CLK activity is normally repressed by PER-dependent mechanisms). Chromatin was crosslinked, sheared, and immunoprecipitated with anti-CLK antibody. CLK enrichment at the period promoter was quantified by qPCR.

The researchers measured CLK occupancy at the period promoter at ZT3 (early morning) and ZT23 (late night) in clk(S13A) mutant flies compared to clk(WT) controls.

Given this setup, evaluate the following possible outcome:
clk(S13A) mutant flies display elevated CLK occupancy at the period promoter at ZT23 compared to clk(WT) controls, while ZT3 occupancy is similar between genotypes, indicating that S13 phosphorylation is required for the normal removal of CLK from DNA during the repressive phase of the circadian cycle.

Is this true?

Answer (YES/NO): NO